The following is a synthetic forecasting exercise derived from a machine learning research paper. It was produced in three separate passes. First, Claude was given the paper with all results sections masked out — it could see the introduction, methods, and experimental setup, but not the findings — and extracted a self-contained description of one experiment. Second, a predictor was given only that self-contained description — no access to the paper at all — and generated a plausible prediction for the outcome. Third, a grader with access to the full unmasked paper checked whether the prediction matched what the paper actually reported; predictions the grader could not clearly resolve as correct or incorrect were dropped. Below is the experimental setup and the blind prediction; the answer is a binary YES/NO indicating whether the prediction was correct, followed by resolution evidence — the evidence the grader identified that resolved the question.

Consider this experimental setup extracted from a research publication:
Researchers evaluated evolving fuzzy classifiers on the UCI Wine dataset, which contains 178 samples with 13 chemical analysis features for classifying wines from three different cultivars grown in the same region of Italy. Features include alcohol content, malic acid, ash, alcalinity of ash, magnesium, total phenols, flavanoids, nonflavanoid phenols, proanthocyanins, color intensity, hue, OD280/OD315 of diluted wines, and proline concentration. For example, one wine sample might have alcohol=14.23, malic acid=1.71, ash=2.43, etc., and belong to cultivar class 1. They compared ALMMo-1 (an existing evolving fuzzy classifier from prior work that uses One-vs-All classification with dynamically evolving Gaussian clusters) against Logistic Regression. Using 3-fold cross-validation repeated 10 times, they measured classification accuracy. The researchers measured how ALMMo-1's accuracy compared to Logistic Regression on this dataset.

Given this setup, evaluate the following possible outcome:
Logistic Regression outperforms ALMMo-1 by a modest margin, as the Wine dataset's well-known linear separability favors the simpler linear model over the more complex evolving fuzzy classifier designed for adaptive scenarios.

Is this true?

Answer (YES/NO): NO